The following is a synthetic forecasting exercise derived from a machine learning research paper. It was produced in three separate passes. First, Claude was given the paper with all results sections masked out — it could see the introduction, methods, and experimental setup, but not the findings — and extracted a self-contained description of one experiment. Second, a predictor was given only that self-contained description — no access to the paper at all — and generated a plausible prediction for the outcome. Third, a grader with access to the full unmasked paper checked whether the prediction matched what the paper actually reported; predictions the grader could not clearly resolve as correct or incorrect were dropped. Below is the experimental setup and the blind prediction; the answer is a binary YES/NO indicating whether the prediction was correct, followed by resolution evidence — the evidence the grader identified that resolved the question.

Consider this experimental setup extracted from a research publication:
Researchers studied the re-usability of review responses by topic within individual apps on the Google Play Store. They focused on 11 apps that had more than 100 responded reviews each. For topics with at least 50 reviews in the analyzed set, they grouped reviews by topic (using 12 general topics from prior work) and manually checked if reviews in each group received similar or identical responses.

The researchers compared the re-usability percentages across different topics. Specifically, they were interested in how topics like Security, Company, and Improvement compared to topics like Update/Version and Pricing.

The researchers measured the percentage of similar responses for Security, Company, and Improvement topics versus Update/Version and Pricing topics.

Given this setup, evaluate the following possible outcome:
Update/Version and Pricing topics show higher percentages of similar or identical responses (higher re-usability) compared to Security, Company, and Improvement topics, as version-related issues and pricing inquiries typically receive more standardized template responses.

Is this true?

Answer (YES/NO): NO